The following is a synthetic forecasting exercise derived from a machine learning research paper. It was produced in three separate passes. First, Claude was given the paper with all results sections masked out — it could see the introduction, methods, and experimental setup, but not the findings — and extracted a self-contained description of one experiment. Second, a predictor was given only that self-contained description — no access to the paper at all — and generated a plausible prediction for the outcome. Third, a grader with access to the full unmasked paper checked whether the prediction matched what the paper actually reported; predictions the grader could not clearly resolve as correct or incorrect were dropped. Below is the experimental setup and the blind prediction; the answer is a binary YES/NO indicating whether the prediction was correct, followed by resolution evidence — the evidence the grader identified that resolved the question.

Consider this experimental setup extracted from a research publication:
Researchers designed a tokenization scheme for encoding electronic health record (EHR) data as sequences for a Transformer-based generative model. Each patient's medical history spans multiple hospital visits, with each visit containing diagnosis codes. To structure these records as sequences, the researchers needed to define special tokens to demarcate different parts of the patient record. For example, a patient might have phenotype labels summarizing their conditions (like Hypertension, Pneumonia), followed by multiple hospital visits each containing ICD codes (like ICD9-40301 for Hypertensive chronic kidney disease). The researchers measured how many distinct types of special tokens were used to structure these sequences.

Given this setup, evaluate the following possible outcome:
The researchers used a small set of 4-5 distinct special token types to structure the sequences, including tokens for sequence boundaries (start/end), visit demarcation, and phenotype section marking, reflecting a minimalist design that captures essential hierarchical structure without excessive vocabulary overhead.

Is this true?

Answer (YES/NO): YES